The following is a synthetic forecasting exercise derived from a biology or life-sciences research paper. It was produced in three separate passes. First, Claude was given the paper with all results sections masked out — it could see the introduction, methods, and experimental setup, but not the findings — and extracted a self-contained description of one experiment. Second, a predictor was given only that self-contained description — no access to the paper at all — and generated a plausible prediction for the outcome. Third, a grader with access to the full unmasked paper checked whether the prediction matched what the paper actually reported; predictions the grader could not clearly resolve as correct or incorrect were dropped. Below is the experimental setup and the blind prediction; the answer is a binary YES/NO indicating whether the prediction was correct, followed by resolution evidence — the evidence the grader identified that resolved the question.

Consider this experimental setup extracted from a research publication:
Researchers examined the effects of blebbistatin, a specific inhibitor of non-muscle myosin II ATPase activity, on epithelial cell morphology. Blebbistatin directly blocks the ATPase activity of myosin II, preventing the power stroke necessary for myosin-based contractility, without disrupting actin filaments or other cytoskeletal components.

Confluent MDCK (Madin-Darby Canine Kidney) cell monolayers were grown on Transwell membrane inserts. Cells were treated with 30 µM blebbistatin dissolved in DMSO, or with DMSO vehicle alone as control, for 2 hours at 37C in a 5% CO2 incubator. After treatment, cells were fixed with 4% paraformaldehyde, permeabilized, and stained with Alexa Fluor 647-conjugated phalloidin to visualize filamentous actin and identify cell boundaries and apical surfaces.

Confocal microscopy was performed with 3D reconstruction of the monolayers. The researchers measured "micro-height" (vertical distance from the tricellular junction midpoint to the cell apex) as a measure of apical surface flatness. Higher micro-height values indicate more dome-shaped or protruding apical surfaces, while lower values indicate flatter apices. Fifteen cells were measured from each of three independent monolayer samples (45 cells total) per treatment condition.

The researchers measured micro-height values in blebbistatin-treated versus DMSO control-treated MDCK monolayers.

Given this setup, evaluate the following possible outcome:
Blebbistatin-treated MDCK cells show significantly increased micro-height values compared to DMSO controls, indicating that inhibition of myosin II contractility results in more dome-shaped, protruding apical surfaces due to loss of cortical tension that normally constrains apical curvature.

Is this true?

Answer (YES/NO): YES